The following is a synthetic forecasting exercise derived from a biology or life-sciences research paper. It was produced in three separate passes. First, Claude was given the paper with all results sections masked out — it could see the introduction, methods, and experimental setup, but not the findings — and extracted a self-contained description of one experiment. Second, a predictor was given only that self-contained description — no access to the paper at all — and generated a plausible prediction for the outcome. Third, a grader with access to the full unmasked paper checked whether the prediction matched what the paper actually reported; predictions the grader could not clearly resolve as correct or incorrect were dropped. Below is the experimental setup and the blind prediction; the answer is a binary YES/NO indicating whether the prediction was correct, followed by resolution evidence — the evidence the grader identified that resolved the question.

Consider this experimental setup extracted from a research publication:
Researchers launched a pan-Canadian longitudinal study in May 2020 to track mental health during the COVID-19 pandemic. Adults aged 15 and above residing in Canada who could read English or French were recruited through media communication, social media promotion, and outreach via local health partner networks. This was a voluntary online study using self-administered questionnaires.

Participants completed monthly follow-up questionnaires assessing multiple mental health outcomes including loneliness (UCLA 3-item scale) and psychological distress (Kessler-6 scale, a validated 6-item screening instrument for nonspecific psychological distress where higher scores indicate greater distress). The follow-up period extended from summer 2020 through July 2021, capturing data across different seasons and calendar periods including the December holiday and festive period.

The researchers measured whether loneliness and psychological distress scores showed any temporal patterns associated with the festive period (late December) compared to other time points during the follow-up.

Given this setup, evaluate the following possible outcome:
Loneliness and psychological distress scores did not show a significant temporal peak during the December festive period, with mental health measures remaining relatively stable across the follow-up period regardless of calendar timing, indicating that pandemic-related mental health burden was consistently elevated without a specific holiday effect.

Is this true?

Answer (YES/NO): NO